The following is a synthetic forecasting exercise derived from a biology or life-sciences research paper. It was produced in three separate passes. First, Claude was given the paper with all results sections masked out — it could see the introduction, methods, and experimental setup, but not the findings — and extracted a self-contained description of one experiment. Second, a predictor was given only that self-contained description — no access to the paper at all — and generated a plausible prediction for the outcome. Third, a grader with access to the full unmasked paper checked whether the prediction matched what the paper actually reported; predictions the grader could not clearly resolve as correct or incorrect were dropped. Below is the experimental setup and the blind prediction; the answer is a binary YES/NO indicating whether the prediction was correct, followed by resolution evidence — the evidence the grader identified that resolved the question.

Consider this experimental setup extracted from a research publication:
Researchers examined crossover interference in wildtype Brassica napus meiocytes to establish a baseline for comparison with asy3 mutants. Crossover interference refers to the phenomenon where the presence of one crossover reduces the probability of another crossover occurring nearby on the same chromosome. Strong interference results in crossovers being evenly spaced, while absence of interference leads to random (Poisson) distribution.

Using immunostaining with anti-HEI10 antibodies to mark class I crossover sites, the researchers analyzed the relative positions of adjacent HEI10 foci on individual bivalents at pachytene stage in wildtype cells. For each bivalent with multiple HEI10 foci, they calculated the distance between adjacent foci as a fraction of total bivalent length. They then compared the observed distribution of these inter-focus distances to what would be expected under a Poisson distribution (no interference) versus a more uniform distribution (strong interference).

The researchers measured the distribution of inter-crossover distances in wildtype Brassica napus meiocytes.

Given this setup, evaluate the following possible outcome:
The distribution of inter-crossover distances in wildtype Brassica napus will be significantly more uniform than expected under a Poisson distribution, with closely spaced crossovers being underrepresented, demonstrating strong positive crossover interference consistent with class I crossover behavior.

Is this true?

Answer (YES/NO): YES